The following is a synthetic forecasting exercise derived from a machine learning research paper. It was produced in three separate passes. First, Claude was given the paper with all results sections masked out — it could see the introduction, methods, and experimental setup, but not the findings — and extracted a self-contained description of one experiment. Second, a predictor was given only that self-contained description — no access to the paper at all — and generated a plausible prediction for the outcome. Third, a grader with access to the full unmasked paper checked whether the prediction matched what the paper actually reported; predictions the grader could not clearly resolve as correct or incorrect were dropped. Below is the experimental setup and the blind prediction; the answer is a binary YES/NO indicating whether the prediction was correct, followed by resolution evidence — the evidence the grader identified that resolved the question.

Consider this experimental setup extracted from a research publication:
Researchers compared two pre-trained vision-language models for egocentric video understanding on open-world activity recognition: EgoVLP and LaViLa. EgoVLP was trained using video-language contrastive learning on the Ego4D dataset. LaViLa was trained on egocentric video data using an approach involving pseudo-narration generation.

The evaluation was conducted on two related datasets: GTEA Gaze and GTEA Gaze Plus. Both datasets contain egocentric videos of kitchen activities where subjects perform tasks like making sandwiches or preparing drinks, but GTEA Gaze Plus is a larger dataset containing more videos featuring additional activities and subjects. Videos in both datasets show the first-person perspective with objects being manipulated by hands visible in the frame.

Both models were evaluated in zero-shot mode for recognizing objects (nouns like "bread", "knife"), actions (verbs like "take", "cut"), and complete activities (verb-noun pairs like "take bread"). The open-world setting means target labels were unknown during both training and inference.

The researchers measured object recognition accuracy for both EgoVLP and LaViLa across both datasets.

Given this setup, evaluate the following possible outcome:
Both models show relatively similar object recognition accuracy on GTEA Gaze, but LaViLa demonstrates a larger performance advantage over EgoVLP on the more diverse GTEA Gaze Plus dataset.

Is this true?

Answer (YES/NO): NO